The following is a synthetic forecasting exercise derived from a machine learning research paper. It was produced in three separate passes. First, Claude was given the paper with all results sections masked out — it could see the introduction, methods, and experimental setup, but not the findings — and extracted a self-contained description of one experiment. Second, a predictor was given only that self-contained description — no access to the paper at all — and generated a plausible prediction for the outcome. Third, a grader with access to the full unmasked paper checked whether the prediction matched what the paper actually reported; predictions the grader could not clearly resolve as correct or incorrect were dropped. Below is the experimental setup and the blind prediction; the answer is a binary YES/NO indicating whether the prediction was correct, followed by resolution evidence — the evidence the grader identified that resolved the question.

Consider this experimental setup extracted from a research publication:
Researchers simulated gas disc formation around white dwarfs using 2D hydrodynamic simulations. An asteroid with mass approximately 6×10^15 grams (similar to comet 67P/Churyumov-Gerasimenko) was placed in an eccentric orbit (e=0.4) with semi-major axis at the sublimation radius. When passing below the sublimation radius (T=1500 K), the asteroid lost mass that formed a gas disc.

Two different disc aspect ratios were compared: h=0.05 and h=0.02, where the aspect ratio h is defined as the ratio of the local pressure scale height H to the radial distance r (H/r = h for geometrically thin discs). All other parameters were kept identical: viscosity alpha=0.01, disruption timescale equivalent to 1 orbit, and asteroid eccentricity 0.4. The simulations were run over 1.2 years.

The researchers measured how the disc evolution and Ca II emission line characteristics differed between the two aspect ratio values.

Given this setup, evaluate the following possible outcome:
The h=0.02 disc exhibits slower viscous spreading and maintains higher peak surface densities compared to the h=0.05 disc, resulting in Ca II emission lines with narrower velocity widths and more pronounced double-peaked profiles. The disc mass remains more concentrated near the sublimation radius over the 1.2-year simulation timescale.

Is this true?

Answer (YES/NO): NO